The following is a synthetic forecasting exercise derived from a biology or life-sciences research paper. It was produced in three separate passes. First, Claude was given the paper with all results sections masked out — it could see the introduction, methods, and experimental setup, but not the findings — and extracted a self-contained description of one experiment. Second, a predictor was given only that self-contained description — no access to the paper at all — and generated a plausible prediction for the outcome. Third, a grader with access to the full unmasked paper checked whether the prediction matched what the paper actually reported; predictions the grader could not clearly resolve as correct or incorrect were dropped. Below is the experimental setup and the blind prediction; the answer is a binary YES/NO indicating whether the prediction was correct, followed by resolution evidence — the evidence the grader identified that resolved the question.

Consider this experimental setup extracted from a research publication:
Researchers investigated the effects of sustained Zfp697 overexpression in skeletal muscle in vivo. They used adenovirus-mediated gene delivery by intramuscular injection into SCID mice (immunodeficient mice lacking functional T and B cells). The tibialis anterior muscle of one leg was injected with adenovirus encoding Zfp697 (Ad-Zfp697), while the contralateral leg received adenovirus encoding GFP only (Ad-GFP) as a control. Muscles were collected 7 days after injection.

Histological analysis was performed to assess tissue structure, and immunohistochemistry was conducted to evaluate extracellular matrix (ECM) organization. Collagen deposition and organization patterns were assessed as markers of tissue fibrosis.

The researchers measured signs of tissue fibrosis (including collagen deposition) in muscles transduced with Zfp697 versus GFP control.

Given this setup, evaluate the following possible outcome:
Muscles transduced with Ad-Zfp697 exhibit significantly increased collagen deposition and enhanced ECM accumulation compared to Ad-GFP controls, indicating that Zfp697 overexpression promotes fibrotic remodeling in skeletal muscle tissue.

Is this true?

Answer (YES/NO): YES